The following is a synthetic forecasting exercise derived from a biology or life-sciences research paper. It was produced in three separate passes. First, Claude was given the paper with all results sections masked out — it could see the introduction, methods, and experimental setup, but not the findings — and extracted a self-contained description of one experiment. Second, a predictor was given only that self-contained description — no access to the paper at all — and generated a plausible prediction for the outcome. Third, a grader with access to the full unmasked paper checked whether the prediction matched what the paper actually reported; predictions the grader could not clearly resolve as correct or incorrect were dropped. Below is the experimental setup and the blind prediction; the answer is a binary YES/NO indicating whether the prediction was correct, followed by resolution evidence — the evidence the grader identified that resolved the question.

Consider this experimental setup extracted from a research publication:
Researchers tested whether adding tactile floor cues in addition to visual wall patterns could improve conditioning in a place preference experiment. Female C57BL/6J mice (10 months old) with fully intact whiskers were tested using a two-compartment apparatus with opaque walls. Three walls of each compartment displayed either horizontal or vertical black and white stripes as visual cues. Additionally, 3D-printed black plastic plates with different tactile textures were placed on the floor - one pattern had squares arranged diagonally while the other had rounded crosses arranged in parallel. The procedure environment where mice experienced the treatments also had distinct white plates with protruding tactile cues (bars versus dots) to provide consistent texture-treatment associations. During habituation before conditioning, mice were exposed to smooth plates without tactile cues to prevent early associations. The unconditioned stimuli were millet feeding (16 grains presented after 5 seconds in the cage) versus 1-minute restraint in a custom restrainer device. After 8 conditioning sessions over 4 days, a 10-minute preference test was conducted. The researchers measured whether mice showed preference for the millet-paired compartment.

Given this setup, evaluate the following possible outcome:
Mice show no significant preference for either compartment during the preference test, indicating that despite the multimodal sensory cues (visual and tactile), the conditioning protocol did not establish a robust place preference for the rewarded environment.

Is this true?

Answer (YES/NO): YES